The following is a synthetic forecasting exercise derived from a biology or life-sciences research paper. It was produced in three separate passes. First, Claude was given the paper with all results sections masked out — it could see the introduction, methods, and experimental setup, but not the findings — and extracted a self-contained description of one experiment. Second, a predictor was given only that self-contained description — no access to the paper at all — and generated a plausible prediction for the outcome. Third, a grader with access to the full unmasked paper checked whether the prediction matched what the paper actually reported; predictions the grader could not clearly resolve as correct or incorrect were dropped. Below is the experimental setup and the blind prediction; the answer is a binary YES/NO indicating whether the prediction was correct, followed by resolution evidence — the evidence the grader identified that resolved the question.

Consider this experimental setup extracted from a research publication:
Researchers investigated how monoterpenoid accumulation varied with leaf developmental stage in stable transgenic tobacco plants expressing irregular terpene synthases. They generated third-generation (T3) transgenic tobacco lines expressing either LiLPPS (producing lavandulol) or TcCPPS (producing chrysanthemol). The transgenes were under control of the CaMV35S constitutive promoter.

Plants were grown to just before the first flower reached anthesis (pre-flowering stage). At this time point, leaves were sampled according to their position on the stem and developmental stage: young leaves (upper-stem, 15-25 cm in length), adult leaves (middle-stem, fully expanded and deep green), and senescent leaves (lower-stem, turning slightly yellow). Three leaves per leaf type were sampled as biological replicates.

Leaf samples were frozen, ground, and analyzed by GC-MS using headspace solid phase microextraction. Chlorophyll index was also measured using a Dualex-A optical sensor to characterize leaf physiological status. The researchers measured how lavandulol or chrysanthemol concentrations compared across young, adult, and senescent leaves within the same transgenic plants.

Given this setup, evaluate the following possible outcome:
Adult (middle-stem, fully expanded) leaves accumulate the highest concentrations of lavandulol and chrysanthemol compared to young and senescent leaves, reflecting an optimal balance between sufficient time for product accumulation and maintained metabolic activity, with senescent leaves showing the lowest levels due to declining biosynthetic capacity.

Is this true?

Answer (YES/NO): NO